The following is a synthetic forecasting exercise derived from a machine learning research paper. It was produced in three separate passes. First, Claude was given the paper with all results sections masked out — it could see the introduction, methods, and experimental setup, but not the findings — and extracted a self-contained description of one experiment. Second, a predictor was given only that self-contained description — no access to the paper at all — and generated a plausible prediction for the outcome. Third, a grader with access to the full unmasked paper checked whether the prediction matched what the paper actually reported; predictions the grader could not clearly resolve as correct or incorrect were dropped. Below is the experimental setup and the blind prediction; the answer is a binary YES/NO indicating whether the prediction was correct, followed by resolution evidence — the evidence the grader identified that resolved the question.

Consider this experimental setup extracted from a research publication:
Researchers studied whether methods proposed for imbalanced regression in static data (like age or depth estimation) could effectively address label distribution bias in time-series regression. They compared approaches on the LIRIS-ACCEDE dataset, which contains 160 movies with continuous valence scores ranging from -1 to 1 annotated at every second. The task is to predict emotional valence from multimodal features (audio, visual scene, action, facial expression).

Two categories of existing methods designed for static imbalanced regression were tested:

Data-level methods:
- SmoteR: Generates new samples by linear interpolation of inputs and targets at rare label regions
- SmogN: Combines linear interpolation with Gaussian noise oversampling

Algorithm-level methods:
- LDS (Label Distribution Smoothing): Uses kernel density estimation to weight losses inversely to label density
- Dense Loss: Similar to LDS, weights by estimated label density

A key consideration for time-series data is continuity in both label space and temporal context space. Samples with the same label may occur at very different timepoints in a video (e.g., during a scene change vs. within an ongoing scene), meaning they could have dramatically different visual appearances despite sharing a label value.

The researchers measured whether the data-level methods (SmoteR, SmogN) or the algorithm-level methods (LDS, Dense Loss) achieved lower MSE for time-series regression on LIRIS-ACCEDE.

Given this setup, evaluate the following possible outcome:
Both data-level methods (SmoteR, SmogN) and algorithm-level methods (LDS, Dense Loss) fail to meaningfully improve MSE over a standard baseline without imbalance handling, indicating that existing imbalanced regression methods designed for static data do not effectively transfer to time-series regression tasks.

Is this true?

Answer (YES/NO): NO